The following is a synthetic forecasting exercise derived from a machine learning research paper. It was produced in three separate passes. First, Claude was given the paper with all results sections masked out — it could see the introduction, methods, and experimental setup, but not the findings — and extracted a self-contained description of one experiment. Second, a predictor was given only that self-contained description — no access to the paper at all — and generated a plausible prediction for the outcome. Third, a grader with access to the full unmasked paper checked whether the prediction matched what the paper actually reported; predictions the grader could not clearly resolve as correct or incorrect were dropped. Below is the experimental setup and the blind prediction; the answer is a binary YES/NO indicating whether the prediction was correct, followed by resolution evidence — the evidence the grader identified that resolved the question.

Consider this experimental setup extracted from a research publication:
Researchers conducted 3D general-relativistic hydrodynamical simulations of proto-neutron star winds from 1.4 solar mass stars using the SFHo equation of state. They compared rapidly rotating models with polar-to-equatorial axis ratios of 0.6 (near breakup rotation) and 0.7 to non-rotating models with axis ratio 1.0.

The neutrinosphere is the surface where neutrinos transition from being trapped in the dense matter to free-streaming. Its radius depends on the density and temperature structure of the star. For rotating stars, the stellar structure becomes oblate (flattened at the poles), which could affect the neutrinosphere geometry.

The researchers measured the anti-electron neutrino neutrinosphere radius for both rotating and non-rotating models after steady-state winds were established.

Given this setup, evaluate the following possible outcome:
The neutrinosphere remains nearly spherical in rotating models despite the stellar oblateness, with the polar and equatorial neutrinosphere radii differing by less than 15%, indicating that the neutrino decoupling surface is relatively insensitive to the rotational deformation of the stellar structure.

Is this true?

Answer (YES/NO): NO